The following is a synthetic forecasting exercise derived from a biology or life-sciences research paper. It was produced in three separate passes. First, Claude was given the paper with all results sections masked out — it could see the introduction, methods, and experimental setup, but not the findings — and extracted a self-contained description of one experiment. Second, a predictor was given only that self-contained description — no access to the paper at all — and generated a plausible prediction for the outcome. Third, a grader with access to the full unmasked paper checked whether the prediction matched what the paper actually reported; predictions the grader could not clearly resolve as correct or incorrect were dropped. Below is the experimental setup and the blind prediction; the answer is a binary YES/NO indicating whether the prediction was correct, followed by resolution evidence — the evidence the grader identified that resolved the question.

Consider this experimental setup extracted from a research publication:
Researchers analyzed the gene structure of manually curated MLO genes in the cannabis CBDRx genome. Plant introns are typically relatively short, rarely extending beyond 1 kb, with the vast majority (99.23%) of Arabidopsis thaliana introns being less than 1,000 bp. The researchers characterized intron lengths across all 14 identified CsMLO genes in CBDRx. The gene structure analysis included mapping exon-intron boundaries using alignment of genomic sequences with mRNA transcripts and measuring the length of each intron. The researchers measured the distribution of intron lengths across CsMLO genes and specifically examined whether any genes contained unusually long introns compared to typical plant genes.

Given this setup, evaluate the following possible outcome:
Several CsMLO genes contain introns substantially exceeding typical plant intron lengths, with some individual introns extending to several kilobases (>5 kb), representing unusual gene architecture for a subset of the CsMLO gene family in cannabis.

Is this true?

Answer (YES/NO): YES